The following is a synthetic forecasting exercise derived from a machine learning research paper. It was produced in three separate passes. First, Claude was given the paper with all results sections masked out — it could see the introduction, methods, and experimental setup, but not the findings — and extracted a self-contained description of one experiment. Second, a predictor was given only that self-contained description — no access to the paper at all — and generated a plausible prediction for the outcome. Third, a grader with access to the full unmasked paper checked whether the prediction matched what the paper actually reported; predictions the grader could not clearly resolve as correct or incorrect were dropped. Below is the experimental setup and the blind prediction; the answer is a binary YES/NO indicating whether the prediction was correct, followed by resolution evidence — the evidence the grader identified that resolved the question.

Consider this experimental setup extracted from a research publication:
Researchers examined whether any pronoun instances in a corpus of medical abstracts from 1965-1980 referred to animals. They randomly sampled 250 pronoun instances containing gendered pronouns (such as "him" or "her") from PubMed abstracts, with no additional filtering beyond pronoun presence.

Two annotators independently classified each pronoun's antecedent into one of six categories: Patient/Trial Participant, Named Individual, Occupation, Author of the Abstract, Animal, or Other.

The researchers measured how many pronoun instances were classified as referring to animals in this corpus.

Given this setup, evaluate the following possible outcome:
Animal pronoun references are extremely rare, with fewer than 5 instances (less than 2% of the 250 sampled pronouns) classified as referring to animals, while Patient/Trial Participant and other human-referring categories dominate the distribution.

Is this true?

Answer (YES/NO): YES